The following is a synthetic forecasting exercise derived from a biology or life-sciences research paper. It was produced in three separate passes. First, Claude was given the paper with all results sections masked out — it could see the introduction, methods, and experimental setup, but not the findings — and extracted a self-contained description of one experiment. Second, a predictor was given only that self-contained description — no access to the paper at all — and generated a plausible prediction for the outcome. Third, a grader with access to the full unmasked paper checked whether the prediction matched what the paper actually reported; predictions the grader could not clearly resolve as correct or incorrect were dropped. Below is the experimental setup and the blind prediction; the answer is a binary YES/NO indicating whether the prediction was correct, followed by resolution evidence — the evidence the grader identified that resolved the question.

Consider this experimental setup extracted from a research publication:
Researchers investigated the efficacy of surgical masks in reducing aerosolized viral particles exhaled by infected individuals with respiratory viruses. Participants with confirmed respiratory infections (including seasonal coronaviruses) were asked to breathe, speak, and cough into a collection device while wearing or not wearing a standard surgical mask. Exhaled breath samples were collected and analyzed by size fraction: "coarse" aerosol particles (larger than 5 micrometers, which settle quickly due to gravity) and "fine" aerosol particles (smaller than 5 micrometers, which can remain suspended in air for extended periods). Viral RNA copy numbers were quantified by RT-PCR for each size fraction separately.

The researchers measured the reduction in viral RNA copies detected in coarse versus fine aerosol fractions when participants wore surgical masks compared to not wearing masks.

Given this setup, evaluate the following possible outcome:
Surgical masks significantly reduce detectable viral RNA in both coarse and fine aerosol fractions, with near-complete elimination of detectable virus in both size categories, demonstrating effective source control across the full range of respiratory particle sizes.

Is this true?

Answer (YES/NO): NO